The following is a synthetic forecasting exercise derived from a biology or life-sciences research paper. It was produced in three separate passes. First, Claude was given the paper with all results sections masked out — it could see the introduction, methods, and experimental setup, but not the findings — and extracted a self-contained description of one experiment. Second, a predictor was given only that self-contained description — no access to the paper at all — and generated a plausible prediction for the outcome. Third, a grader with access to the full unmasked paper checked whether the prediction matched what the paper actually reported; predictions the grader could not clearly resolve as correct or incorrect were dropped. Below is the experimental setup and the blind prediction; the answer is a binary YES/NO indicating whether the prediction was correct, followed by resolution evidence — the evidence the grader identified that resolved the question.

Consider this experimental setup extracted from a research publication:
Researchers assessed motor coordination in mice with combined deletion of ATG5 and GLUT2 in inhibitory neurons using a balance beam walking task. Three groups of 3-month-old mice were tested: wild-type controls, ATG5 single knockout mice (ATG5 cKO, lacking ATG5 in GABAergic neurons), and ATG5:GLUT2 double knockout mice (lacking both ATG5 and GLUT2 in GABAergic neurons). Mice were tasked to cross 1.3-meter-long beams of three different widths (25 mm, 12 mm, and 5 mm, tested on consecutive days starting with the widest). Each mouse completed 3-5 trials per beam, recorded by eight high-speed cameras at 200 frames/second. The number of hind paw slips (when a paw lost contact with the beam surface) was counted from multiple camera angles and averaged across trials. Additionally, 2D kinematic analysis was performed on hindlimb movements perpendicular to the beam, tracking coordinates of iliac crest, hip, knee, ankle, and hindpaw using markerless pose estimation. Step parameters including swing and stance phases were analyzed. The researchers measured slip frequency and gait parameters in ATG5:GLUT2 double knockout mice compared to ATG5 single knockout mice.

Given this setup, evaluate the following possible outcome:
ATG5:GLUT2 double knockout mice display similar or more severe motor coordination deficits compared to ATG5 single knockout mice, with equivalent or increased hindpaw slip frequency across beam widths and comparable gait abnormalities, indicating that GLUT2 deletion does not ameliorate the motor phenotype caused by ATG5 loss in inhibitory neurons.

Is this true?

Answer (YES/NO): NO